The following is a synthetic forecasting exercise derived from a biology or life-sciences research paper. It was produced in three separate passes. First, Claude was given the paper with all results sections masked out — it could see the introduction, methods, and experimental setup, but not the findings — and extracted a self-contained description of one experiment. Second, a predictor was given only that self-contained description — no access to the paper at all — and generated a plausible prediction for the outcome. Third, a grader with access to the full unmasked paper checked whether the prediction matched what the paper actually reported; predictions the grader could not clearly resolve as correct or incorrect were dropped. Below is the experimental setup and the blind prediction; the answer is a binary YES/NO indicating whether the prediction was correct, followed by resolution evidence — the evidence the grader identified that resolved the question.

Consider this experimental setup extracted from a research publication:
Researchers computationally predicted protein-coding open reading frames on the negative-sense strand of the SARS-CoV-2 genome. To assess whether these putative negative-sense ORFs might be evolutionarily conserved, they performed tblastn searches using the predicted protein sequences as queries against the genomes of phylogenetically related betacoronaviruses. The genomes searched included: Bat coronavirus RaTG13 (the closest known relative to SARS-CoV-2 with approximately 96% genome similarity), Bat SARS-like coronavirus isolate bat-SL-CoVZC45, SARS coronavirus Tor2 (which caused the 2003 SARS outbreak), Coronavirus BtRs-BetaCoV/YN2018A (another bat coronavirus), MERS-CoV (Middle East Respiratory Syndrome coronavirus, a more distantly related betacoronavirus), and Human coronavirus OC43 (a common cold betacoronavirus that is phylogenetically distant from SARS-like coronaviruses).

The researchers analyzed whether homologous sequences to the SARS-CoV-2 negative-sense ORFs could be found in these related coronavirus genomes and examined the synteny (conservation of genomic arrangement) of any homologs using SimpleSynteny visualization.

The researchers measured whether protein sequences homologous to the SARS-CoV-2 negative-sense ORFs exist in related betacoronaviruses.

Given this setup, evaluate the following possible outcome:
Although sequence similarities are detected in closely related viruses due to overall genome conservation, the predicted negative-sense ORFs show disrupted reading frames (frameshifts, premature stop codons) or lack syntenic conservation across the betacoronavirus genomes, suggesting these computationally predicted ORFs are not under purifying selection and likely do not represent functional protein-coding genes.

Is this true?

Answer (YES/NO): NO